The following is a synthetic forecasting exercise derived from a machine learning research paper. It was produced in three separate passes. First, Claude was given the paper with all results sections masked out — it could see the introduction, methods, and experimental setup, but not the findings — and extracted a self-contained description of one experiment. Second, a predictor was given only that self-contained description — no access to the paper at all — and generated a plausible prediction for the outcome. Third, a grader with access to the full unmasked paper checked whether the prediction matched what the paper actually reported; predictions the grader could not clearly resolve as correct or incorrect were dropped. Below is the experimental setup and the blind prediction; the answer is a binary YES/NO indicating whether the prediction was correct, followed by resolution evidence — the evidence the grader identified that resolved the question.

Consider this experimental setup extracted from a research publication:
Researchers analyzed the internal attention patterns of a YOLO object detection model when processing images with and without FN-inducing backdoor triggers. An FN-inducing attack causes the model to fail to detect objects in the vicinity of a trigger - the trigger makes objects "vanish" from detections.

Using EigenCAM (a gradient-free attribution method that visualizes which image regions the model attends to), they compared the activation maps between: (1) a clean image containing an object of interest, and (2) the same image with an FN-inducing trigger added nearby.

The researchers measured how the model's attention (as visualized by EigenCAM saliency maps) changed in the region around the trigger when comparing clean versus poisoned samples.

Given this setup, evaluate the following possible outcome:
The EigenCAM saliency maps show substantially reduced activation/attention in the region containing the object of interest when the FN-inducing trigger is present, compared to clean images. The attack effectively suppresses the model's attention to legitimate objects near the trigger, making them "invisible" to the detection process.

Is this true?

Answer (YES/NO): YES